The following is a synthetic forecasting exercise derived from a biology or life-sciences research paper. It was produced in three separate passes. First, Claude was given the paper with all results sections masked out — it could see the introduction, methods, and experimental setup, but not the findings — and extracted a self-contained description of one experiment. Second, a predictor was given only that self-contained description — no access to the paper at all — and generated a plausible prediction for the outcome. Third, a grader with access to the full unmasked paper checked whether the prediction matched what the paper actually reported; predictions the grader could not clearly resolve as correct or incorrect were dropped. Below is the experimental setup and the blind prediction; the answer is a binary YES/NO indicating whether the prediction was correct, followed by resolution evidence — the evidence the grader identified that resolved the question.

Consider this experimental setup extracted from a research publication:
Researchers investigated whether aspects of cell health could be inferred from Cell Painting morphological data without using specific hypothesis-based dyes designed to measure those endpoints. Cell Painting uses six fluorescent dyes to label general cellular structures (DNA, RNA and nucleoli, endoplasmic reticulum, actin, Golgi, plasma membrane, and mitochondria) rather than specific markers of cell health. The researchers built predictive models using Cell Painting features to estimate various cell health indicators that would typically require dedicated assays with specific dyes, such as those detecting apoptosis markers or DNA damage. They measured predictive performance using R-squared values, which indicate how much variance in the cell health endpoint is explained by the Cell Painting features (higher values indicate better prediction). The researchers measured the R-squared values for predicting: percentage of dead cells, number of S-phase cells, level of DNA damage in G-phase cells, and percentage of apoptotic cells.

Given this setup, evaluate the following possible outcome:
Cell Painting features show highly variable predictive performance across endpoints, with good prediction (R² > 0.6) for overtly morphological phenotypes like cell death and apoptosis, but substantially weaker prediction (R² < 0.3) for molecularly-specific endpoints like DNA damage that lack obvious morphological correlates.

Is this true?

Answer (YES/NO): NO